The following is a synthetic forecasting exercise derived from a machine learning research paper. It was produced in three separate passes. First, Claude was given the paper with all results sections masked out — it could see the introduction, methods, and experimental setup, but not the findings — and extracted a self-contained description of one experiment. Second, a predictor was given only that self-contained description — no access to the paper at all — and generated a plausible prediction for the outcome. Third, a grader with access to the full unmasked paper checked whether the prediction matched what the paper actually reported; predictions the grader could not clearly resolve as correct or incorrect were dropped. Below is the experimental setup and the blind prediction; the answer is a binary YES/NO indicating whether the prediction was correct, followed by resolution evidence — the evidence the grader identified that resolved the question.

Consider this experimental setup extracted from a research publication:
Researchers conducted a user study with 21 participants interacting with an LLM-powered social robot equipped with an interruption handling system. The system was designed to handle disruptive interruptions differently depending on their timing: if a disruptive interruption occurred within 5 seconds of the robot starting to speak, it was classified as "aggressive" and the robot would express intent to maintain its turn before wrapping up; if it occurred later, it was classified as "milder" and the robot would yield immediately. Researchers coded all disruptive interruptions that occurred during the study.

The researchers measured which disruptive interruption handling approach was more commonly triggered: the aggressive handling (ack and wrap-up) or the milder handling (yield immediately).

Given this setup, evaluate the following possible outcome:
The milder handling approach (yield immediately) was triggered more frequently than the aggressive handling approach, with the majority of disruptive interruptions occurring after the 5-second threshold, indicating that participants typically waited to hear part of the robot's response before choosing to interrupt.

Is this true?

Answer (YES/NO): YES